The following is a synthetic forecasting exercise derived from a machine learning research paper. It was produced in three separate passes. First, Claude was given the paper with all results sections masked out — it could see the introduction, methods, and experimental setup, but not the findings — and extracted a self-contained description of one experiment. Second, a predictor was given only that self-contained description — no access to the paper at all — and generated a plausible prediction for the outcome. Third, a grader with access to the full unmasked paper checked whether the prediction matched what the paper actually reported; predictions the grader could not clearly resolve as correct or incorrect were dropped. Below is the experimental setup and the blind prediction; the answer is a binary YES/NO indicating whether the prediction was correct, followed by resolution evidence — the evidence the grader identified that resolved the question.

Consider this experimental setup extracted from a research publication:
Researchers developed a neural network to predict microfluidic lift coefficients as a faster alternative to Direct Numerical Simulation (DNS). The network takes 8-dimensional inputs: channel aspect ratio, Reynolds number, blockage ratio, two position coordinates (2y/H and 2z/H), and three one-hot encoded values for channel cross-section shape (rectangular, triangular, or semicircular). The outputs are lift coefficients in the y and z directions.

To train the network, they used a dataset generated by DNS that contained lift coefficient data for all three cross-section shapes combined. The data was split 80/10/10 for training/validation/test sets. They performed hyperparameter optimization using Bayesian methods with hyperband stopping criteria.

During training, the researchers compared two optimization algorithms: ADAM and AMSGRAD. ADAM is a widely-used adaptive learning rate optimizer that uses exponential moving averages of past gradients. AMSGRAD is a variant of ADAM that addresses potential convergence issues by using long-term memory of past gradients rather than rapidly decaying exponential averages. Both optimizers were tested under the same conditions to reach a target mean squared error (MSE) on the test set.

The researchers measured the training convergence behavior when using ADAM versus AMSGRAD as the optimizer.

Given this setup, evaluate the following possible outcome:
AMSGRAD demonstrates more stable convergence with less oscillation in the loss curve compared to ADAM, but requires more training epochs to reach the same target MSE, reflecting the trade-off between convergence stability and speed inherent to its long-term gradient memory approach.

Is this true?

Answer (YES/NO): NO